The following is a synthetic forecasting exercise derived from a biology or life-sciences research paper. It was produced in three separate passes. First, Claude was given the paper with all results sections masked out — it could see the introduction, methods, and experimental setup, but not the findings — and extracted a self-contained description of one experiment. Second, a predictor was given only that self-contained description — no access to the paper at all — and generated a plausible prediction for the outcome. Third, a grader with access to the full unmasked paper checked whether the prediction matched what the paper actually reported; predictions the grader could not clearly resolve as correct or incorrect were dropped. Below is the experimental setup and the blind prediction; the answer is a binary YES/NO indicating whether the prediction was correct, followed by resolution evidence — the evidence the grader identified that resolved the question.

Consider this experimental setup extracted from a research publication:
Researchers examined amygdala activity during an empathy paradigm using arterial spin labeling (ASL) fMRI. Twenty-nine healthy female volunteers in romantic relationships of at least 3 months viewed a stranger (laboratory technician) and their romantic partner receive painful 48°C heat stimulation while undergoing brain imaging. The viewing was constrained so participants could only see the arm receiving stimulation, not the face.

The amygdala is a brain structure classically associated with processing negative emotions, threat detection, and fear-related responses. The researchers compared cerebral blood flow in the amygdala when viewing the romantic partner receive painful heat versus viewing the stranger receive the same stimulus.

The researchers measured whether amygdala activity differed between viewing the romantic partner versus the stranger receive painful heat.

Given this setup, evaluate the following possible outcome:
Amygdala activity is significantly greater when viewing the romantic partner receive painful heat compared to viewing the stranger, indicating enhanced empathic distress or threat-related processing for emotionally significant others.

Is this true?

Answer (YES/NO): NO